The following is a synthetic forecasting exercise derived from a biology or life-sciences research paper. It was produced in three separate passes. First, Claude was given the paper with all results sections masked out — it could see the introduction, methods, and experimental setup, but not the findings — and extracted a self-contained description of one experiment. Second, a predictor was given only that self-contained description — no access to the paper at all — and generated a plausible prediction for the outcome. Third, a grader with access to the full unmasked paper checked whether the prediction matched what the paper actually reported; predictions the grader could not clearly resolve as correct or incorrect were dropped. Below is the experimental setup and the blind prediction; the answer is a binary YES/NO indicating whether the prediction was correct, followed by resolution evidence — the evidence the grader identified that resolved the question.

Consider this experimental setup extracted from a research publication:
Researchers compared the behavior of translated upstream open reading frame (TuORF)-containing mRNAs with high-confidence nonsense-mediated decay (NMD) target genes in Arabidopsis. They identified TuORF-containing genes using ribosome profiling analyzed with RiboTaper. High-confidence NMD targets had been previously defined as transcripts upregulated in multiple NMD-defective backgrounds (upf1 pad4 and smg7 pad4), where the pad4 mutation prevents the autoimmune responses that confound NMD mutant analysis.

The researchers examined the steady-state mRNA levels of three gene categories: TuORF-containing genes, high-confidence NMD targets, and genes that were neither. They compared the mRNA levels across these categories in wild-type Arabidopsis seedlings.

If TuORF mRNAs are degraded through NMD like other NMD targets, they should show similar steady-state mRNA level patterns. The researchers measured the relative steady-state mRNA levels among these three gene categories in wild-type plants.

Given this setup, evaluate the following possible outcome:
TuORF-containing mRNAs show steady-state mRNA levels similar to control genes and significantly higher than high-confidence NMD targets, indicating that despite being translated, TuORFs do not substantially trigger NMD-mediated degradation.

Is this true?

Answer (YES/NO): NO